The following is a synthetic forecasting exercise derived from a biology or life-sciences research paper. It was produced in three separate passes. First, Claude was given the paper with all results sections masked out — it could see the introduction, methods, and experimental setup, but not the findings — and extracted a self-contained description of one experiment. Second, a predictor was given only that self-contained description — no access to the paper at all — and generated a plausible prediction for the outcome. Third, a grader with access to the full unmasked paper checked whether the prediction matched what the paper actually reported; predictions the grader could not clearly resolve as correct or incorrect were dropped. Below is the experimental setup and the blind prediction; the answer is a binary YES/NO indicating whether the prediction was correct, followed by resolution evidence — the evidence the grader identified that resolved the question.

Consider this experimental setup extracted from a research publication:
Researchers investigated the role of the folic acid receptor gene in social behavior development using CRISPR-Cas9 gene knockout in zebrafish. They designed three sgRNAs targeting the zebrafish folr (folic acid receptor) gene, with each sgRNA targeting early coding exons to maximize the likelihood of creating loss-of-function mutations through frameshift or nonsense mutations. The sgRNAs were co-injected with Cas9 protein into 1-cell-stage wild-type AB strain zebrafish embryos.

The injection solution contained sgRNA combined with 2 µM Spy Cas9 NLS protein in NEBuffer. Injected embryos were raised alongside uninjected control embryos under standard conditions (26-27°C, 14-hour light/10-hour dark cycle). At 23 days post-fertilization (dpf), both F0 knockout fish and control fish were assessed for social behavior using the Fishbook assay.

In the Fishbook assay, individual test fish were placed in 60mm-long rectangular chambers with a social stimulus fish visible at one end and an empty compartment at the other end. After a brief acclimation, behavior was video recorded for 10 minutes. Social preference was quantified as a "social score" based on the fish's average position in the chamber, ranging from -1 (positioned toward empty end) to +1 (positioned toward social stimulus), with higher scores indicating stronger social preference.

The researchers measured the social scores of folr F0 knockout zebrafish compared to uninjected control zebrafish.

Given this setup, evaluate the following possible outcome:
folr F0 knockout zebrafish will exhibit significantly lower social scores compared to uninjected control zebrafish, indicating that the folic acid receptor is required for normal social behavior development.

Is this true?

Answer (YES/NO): YES